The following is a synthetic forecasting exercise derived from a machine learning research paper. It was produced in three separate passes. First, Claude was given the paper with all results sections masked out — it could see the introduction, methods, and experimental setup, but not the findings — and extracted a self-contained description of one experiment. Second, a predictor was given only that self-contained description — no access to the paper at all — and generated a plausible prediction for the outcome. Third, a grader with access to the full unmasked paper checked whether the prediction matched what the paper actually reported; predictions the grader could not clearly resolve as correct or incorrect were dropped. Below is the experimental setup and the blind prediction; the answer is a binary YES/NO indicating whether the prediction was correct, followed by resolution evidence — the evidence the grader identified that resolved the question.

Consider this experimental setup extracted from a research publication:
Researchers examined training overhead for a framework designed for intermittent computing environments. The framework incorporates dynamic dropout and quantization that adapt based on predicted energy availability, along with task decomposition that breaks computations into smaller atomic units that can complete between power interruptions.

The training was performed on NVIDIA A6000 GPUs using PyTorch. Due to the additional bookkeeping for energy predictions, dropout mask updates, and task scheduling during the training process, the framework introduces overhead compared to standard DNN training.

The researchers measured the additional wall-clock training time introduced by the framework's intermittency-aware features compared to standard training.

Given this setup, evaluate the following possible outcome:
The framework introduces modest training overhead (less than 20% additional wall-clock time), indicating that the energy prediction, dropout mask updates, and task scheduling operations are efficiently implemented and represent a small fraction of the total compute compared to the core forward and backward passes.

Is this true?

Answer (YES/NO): YES